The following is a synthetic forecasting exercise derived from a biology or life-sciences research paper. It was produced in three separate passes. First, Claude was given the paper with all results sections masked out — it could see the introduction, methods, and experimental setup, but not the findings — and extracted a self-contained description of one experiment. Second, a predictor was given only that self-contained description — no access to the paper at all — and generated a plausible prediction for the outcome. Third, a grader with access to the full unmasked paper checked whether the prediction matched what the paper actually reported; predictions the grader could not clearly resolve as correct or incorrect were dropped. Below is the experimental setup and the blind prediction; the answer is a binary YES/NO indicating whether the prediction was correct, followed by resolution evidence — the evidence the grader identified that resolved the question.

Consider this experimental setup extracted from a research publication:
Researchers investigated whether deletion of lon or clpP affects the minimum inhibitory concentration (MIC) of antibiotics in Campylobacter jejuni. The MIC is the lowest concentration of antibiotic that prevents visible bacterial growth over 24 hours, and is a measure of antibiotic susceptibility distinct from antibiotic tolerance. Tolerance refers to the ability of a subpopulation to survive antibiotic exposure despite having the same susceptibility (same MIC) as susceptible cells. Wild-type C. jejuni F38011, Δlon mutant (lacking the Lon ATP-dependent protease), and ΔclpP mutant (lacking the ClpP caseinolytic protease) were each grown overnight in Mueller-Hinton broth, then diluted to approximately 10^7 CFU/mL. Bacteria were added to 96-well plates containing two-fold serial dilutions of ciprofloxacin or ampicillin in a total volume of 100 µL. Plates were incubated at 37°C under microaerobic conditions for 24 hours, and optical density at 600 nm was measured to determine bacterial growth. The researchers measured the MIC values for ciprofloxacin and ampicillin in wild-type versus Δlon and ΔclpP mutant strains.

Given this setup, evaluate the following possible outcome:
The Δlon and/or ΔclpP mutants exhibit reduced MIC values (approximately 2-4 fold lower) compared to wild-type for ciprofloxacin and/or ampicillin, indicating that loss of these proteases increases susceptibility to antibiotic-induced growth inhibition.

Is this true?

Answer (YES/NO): NO